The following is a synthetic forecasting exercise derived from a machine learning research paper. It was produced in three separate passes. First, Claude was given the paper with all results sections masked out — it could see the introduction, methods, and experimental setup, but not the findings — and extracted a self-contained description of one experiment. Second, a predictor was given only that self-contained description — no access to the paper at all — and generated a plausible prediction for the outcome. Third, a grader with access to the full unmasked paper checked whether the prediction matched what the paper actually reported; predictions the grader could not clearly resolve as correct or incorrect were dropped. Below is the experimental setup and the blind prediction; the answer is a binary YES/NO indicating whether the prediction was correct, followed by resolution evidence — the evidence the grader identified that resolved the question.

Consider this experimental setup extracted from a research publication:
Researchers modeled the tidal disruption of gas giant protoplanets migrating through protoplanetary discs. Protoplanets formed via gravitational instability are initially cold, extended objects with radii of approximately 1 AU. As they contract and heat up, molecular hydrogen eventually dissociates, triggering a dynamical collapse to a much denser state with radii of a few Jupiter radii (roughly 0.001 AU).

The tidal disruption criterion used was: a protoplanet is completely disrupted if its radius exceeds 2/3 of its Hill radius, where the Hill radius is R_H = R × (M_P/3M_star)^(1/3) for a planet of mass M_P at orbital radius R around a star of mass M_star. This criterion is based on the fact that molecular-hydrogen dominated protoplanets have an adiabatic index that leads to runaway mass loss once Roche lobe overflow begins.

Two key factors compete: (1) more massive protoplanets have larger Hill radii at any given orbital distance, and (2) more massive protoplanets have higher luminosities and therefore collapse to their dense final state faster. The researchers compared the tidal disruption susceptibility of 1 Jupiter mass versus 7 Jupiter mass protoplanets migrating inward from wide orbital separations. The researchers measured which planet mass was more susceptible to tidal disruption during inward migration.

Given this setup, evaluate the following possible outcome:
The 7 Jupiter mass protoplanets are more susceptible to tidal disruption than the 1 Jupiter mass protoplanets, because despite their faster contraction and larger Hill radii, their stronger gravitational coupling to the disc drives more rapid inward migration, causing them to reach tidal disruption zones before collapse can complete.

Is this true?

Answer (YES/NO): NO